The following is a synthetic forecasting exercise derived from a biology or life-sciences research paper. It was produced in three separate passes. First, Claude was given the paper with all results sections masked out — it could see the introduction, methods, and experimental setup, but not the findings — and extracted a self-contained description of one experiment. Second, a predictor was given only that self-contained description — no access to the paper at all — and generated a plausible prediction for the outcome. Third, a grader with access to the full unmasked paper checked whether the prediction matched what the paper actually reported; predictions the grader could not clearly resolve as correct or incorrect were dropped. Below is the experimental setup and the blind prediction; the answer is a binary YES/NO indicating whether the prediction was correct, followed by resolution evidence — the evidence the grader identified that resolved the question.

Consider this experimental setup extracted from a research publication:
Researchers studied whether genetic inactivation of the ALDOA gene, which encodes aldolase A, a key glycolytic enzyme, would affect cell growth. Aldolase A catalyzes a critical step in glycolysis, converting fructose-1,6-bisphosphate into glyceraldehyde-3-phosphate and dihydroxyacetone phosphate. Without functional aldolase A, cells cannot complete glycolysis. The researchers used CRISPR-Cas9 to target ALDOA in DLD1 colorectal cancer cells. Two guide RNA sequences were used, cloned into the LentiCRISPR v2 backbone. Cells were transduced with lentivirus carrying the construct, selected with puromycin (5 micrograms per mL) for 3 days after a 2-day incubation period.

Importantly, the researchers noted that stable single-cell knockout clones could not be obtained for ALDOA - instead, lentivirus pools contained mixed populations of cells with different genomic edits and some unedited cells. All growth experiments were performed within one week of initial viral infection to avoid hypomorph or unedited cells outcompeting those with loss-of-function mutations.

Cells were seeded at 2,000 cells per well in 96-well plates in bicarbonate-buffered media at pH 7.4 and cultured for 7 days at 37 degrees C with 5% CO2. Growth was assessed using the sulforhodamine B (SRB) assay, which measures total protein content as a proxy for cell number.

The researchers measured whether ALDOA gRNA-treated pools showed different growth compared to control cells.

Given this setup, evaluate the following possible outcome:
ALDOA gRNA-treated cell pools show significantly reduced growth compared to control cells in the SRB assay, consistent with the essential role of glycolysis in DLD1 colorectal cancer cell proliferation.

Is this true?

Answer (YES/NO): YES